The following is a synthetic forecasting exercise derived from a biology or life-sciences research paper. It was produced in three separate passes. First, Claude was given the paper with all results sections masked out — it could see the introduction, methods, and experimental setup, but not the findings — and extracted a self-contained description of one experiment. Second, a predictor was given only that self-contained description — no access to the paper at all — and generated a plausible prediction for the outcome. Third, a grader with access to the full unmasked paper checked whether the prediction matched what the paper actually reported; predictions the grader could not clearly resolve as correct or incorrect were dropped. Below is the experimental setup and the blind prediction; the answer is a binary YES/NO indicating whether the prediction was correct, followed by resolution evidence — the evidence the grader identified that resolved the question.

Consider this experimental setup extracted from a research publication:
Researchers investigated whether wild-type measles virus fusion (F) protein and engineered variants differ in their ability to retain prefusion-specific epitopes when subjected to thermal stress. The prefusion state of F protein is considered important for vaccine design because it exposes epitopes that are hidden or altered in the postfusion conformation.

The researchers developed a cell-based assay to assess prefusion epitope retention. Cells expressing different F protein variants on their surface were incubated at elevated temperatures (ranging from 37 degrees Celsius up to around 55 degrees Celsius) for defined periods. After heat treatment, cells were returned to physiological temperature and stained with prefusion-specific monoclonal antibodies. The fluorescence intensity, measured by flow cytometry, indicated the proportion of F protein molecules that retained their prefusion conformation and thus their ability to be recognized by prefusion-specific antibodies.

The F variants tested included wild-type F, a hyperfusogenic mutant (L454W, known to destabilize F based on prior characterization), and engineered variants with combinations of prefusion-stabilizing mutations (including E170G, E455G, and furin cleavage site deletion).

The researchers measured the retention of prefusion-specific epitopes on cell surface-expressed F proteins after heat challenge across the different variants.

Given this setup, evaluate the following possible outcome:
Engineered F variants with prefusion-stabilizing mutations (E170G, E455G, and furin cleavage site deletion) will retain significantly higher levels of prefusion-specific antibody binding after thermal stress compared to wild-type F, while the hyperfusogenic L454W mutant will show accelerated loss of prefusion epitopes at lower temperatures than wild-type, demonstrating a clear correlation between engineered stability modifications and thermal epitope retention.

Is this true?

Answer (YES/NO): YES